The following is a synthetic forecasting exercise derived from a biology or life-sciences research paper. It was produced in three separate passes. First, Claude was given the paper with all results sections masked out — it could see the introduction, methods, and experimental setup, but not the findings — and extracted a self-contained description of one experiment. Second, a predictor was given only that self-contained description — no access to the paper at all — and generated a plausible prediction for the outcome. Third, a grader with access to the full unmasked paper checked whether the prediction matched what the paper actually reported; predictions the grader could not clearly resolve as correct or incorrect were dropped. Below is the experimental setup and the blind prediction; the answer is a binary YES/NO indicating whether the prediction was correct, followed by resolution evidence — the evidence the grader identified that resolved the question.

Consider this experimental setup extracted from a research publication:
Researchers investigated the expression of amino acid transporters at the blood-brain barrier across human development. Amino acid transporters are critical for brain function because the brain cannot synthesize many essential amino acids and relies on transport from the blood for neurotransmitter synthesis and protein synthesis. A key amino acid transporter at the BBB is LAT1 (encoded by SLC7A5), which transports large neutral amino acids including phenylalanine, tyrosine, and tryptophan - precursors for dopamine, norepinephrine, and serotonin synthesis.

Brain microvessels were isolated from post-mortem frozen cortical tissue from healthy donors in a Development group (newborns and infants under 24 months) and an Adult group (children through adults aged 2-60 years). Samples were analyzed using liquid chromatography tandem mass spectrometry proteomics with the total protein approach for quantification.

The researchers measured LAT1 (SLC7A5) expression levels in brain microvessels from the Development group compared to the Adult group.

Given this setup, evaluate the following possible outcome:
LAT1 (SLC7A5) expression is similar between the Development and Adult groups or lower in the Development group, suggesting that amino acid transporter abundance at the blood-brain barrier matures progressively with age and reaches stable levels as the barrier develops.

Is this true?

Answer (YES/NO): NO